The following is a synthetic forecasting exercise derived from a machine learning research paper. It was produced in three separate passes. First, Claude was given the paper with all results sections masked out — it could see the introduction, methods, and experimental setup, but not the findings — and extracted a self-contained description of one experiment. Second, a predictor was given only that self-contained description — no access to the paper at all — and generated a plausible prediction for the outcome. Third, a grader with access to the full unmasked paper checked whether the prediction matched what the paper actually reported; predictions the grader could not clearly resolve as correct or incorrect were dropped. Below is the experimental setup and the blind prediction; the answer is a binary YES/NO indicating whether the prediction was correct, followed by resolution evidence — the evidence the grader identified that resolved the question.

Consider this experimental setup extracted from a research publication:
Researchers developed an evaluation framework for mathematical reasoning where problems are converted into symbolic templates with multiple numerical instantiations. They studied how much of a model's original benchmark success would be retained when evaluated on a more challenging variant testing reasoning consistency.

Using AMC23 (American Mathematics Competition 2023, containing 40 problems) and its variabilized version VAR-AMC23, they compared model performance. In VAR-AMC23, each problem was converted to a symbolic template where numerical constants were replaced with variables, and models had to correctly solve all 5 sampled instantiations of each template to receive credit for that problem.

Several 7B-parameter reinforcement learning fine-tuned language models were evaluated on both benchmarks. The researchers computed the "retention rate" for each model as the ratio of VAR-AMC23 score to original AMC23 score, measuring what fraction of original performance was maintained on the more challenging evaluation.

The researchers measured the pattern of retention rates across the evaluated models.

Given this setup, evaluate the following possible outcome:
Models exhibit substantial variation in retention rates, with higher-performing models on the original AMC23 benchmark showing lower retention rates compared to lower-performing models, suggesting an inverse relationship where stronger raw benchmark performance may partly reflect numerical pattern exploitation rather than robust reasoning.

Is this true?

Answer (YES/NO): NO